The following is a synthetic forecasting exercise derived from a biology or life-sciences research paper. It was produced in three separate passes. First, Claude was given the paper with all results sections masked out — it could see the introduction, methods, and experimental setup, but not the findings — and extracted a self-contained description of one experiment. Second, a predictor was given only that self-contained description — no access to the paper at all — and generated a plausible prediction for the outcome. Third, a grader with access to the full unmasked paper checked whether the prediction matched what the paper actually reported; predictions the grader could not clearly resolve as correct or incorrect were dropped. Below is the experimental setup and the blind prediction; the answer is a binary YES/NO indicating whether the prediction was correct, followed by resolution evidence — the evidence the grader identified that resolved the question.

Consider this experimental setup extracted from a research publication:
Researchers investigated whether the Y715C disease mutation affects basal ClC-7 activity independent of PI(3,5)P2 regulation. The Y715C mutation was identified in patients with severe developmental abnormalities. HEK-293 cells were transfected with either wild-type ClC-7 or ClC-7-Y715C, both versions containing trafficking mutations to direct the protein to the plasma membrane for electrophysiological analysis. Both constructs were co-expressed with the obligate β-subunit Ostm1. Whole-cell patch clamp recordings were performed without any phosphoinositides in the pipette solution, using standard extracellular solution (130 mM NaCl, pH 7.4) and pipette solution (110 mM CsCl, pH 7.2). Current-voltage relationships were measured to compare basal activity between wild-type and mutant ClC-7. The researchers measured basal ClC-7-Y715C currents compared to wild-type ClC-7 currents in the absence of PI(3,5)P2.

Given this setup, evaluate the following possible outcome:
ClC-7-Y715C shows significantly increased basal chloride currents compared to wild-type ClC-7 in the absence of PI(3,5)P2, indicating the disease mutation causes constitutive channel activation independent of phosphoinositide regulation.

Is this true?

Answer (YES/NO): YES